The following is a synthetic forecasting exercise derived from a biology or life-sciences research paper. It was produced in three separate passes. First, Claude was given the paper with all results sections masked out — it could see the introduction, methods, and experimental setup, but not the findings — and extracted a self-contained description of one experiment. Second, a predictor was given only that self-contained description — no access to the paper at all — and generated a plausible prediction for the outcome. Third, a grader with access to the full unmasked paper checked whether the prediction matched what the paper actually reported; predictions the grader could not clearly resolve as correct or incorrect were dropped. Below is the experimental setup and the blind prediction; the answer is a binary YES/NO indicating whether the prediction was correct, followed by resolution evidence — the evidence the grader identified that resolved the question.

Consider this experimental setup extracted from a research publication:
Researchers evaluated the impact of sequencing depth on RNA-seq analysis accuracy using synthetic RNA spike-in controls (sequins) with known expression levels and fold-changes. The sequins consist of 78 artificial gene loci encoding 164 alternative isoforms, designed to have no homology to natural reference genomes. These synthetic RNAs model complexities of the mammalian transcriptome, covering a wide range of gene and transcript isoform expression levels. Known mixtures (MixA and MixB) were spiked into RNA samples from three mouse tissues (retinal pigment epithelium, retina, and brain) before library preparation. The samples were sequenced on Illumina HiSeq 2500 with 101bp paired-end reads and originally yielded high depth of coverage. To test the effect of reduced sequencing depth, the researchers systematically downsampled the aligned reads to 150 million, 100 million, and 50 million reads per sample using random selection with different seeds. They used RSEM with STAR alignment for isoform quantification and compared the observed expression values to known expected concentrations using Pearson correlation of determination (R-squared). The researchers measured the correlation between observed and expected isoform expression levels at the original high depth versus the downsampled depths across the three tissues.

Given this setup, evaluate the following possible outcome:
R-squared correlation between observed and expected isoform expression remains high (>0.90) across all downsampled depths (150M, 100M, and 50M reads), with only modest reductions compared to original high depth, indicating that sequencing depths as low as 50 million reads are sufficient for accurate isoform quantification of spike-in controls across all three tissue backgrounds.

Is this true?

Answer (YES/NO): NO